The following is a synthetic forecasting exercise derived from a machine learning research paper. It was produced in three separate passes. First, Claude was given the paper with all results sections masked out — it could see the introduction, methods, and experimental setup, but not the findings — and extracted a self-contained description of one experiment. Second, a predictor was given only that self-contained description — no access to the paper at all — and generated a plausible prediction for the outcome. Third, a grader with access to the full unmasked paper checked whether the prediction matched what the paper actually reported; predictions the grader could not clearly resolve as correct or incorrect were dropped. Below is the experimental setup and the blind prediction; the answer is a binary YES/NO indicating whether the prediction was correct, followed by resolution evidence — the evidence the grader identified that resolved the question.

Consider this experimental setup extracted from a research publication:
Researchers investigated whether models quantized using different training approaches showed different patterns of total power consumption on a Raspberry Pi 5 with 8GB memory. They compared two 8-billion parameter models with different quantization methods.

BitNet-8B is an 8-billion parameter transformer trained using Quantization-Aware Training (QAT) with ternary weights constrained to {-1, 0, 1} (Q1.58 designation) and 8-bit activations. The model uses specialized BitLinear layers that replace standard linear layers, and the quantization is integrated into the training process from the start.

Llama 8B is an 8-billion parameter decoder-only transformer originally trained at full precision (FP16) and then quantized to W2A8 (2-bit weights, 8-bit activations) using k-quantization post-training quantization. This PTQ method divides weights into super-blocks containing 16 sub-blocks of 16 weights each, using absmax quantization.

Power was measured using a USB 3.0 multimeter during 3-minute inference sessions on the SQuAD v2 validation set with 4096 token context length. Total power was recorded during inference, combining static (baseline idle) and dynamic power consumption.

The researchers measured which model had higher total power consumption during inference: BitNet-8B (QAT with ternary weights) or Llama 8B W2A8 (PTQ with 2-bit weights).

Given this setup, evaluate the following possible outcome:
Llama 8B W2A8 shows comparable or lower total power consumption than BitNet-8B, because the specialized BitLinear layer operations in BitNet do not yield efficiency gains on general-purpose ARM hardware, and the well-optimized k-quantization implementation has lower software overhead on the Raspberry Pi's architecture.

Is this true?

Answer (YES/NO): NO